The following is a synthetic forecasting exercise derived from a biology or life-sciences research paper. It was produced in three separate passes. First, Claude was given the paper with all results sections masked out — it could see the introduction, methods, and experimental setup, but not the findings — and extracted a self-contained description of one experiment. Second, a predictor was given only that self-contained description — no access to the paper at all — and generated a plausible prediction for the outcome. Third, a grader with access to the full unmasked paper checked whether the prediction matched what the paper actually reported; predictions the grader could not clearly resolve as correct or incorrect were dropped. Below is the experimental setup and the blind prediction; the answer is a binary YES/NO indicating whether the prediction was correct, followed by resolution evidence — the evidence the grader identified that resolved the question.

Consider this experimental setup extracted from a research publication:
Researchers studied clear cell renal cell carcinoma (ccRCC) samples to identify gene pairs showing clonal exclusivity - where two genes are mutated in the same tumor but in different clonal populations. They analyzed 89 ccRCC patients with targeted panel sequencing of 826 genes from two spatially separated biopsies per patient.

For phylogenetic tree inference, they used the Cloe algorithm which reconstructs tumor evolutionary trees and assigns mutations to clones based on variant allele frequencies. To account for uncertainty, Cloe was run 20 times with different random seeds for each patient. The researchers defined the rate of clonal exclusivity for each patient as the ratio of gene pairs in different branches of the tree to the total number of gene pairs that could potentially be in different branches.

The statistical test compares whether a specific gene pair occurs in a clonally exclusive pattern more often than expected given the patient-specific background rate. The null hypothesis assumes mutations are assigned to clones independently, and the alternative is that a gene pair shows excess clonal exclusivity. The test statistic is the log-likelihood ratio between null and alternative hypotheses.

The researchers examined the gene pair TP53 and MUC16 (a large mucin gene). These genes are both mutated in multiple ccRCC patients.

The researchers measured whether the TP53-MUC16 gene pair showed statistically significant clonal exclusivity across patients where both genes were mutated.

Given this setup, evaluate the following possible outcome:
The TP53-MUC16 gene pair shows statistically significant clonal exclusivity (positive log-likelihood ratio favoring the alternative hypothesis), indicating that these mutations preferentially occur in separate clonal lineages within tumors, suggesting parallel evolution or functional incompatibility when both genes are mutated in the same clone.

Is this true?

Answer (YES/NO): YES